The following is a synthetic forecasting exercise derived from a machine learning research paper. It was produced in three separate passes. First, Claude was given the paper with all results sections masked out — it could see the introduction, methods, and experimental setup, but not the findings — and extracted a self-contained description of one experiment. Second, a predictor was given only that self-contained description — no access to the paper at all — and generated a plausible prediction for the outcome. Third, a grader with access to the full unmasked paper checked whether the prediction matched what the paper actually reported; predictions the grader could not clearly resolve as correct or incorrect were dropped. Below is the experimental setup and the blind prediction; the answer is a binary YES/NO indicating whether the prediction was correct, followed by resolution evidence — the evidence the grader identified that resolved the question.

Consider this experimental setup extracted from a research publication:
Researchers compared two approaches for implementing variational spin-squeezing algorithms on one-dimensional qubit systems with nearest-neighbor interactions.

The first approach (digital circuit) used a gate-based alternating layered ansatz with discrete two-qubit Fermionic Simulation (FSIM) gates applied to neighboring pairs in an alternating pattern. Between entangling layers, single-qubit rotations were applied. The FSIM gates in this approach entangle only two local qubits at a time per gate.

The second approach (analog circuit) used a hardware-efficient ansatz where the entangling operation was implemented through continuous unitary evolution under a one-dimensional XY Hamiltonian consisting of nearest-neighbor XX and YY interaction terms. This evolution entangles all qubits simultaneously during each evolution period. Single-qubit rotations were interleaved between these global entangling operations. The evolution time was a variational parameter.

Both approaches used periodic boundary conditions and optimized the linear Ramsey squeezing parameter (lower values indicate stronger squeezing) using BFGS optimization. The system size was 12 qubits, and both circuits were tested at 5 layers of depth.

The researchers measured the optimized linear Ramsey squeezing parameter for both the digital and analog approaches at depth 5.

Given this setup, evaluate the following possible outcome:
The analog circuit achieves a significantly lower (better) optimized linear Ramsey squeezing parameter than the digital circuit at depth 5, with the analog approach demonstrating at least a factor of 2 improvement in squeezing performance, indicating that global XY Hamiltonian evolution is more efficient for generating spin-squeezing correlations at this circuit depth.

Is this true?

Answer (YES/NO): NO